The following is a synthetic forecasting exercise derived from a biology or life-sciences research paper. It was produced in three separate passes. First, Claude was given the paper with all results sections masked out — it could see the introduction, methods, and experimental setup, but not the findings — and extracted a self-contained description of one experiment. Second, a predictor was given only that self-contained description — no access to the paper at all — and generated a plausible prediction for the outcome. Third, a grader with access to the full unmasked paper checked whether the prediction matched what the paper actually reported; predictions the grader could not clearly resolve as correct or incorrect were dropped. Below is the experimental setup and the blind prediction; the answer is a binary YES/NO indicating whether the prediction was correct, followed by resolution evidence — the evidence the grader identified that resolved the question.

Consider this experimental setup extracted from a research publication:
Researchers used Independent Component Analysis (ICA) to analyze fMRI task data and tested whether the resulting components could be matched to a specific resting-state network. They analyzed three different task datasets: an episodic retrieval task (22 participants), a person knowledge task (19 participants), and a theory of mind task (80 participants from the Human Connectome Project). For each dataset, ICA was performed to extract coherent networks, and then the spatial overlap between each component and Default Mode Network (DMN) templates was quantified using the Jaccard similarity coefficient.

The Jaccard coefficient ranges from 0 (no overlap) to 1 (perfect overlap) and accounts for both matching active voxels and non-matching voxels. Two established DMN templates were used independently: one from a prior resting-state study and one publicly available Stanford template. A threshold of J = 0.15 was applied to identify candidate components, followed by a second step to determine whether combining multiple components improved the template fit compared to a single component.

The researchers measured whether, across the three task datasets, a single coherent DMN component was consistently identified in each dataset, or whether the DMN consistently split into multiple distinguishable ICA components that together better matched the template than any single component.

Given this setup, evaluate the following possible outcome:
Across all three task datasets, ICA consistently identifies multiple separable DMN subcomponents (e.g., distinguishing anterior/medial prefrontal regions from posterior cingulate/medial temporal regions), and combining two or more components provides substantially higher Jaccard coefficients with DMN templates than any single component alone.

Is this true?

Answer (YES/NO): NO